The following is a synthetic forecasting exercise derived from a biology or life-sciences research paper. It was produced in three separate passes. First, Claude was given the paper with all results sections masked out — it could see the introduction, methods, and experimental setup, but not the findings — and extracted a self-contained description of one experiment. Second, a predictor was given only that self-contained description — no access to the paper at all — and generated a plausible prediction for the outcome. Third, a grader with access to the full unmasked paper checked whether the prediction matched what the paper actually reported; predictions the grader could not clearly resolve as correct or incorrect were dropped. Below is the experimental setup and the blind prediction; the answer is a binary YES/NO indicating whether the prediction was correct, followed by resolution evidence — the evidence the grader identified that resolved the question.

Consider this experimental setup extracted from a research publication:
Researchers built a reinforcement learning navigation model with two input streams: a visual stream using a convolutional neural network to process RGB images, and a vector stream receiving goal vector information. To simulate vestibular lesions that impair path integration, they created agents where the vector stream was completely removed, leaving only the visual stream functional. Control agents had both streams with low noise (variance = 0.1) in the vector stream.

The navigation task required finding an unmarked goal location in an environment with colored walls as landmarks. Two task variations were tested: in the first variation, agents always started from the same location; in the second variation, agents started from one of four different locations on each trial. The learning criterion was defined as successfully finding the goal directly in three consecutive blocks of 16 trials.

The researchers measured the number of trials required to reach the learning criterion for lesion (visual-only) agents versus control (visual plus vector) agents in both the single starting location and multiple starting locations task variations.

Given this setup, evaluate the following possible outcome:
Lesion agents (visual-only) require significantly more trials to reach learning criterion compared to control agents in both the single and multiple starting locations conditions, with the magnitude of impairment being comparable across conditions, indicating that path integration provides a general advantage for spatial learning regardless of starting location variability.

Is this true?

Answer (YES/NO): NO